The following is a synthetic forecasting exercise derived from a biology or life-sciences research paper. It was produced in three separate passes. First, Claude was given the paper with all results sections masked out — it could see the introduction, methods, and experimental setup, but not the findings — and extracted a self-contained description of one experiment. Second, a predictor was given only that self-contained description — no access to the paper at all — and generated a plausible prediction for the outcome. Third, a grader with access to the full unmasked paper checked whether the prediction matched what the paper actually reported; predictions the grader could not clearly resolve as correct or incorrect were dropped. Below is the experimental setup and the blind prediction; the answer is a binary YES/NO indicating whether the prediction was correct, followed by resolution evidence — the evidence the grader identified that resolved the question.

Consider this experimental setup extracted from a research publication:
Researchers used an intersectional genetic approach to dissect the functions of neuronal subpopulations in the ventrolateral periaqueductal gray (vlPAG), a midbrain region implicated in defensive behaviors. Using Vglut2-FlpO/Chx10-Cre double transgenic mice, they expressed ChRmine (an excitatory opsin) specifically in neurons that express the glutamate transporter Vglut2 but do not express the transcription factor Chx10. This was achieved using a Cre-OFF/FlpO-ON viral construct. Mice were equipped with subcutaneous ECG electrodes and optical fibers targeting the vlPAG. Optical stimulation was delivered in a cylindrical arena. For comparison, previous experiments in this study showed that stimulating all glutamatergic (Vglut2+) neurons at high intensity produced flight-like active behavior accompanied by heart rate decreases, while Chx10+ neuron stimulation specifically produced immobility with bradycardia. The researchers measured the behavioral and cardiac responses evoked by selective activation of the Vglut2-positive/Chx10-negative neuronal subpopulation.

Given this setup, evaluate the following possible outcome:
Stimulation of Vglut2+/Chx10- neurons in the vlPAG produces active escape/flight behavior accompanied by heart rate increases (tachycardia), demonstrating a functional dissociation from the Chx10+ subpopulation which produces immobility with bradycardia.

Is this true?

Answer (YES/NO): NO